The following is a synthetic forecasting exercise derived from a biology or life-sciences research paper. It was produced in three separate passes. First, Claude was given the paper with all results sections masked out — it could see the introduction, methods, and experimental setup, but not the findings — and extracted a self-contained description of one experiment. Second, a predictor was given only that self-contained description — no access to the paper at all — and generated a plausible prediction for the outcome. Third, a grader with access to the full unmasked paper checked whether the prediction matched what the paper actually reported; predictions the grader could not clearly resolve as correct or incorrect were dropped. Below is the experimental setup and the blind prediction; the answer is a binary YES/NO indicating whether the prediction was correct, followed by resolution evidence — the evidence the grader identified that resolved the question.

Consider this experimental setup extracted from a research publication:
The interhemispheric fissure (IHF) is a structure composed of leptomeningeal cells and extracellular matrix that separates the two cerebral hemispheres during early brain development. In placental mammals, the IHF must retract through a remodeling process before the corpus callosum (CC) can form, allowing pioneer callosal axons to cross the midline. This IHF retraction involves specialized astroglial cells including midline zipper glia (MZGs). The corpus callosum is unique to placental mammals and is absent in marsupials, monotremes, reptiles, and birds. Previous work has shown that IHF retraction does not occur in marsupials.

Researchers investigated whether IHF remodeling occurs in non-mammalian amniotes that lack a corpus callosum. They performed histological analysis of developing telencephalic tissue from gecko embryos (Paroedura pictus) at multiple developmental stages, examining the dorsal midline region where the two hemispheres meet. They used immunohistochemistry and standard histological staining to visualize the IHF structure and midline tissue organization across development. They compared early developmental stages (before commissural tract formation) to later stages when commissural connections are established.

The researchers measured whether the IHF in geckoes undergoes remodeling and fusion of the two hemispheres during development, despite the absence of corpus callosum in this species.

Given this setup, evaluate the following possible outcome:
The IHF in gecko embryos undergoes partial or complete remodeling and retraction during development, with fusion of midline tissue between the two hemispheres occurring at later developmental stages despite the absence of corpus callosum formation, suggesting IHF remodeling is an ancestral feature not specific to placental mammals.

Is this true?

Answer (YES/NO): YES